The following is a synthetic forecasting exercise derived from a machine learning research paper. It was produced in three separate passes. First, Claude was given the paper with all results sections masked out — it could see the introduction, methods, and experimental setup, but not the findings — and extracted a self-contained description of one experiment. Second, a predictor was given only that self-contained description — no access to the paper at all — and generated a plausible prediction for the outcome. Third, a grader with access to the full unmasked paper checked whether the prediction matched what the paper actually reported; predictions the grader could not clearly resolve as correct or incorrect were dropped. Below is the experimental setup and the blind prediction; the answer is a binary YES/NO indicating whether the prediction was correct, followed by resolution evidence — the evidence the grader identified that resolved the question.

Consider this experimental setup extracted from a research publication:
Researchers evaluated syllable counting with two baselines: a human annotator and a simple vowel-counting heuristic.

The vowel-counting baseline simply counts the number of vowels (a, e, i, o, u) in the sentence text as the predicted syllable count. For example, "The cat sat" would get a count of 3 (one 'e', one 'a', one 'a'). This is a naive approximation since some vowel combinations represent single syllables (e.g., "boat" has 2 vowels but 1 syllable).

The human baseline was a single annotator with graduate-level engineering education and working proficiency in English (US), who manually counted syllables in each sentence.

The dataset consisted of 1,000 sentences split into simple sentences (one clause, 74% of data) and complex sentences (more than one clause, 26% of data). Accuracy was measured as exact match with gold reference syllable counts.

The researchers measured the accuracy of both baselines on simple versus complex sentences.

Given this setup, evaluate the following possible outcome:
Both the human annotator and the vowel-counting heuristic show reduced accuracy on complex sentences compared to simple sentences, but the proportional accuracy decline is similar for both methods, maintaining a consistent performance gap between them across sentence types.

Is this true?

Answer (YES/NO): NO